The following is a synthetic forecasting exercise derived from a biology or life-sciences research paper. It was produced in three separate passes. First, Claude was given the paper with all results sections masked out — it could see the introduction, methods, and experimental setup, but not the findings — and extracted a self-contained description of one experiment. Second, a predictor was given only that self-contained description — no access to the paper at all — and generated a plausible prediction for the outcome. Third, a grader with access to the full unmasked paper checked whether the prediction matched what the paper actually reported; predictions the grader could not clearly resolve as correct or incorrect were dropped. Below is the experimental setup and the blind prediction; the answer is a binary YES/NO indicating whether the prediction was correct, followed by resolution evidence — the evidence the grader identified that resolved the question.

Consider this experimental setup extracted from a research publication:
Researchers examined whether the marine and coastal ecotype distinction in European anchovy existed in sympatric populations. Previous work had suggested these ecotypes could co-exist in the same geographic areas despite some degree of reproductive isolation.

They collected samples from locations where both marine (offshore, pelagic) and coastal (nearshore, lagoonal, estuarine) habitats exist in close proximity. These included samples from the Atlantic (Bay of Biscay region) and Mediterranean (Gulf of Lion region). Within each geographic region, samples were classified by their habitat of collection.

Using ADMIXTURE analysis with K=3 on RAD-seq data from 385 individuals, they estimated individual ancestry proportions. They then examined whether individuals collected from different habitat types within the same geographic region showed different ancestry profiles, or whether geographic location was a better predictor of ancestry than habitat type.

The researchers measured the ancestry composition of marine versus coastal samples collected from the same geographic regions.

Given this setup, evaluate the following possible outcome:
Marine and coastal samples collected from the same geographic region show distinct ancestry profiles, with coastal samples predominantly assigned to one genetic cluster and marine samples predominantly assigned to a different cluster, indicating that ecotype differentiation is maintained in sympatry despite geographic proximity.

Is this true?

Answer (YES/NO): YES